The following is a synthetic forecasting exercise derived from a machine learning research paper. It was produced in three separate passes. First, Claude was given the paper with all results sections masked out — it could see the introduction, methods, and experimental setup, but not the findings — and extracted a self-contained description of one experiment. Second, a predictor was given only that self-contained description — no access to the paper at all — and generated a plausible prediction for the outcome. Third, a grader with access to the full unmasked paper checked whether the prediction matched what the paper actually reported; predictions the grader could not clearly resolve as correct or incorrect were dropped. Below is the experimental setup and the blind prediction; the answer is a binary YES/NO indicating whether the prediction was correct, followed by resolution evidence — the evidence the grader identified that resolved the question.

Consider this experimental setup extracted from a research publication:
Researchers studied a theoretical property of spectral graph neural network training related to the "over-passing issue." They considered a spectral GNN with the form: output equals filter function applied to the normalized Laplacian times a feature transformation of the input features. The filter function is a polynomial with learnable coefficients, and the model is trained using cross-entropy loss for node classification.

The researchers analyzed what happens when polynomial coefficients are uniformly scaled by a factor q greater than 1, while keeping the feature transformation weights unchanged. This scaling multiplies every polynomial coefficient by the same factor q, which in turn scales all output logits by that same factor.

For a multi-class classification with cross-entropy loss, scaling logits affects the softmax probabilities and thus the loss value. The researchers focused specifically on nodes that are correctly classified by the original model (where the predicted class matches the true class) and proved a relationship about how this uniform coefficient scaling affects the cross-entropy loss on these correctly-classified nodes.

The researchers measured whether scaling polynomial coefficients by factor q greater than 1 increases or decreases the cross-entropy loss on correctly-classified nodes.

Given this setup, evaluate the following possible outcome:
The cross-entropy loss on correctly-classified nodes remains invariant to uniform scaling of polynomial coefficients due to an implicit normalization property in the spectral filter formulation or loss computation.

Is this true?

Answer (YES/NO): NO